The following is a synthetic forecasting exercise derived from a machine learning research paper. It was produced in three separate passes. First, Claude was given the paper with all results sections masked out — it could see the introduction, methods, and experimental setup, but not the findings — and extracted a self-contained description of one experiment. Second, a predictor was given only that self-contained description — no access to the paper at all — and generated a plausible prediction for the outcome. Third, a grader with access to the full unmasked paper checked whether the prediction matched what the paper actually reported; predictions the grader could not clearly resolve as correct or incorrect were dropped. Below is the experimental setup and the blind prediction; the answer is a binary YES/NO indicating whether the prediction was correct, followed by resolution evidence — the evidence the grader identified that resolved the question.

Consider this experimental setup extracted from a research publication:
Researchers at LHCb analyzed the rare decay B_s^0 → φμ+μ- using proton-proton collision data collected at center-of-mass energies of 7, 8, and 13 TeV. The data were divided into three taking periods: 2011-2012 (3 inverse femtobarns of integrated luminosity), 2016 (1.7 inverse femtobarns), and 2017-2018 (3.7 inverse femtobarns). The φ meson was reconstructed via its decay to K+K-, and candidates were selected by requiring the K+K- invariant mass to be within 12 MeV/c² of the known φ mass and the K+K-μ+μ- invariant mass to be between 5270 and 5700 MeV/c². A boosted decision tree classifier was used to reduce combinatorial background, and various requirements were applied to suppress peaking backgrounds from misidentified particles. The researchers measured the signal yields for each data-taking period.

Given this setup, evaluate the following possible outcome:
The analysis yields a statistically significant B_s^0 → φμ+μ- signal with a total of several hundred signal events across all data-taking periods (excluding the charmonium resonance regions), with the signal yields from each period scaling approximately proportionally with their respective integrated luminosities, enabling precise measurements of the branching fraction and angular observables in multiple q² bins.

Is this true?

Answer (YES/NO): NO